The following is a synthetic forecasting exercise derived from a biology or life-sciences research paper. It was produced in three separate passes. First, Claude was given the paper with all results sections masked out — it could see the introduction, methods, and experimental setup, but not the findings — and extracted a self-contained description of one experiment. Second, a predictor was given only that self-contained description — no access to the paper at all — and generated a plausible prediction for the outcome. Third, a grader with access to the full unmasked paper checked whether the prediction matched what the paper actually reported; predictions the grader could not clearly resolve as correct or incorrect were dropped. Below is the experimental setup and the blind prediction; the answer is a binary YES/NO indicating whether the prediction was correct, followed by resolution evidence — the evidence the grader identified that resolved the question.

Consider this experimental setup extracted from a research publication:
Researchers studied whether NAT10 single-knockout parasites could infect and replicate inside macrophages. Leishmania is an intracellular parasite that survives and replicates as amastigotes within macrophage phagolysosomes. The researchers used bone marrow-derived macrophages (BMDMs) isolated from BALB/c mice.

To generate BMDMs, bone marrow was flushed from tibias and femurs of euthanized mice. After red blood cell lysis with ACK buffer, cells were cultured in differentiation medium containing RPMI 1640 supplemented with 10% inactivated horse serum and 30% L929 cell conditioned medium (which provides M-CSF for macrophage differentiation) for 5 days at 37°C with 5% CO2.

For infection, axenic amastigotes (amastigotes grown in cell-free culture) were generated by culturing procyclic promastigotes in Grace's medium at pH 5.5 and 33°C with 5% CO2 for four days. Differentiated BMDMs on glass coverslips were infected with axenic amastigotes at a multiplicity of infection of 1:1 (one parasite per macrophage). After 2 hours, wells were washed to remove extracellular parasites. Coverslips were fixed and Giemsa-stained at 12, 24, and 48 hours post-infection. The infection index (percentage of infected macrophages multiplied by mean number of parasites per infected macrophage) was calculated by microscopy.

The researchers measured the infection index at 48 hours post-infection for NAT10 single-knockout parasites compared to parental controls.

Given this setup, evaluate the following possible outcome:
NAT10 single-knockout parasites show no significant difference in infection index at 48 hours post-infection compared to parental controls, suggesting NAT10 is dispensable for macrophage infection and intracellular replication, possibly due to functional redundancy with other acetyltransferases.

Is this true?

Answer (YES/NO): NO